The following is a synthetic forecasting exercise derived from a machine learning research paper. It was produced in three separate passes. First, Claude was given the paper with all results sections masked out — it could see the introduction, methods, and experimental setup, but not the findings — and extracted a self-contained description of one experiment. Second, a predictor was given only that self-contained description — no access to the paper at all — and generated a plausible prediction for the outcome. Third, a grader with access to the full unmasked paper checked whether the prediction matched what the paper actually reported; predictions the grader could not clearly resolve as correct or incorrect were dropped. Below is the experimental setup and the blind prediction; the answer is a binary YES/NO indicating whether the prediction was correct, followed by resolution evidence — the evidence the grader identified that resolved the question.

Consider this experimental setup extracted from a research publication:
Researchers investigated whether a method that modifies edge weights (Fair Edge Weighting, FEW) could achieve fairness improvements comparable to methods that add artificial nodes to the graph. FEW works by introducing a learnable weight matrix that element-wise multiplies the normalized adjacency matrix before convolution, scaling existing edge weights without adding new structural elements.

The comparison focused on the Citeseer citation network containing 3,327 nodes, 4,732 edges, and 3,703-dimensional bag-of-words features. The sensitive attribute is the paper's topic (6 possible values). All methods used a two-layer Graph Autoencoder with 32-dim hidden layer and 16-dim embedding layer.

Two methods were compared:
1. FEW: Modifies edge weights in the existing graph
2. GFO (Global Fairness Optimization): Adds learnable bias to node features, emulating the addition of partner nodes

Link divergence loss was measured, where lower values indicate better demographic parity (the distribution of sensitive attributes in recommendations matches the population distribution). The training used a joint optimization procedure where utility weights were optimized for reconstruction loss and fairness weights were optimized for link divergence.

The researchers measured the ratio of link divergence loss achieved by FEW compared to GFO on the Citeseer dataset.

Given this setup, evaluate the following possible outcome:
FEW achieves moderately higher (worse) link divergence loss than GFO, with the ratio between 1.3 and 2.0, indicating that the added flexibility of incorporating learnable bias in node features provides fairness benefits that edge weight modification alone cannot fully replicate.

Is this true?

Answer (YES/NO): NO